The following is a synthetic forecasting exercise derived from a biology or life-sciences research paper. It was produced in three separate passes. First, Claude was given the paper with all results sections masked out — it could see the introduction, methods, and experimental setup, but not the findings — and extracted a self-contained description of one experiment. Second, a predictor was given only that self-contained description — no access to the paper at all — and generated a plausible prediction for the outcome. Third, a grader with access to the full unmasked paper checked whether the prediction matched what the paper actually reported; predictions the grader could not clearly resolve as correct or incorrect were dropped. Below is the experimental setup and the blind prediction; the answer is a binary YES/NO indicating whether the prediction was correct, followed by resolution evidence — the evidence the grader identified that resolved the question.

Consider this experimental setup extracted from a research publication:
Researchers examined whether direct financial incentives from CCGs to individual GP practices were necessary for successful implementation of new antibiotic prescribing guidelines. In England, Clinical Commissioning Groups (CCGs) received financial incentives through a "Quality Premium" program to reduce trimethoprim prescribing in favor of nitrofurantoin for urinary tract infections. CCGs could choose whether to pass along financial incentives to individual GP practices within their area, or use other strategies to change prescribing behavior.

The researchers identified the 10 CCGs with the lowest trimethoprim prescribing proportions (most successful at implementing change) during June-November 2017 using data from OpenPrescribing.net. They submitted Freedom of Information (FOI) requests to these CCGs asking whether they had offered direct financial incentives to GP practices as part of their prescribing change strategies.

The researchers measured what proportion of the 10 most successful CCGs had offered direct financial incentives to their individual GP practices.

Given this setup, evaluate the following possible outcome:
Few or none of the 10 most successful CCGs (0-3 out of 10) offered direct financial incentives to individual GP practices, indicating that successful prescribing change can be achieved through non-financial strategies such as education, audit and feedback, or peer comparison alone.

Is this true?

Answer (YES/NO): NO